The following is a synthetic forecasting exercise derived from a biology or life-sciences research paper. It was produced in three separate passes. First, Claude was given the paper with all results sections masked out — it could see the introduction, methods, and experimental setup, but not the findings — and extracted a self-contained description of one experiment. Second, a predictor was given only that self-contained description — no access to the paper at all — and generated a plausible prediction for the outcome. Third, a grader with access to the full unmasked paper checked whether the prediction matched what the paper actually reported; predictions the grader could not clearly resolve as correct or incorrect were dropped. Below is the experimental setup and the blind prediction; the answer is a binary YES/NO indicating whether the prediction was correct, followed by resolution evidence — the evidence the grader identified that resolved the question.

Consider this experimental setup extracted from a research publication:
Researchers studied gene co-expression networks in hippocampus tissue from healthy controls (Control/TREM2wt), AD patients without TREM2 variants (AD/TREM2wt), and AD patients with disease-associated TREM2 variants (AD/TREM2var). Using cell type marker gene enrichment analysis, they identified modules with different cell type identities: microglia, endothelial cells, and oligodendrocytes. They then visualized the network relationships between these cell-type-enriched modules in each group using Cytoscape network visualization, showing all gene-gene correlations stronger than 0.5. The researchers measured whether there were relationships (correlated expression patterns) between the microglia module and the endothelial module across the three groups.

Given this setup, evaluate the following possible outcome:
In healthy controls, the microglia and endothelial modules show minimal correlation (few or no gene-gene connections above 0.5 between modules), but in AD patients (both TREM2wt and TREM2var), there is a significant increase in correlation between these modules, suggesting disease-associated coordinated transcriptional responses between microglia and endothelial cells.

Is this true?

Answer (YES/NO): NO